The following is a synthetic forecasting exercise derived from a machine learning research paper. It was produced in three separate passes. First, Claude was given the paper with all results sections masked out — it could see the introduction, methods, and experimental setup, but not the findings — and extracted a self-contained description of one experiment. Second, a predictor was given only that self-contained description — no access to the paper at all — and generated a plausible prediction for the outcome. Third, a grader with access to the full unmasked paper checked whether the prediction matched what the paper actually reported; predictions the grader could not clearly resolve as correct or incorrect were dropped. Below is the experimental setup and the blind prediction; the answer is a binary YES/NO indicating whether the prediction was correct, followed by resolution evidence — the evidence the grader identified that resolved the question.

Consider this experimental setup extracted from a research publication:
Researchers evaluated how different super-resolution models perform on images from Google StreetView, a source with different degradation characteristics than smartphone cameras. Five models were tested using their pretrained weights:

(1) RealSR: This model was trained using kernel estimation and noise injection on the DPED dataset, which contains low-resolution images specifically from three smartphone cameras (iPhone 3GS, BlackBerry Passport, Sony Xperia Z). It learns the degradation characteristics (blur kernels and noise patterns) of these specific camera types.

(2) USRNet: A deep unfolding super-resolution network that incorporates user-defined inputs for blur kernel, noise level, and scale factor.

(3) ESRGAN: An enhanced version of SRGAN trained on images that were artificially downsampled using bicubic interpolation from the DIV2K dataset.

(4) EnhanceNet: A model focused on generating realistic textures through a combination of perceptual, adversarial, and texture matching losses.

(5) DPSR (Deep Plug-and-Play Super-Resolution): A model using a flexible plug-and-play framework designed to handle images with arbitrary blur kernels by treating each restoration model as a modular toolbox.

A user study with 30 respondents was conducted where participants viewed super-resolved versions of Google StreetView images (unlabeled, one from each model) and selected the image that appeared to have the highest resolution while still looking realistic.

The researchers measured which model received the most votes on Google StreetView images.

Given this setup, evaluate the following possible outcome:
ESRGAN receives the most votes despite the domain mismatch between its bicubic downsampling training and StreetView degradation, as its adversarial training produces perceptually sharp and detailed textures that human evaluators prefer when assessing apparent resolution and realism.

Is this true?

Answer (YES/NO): NO